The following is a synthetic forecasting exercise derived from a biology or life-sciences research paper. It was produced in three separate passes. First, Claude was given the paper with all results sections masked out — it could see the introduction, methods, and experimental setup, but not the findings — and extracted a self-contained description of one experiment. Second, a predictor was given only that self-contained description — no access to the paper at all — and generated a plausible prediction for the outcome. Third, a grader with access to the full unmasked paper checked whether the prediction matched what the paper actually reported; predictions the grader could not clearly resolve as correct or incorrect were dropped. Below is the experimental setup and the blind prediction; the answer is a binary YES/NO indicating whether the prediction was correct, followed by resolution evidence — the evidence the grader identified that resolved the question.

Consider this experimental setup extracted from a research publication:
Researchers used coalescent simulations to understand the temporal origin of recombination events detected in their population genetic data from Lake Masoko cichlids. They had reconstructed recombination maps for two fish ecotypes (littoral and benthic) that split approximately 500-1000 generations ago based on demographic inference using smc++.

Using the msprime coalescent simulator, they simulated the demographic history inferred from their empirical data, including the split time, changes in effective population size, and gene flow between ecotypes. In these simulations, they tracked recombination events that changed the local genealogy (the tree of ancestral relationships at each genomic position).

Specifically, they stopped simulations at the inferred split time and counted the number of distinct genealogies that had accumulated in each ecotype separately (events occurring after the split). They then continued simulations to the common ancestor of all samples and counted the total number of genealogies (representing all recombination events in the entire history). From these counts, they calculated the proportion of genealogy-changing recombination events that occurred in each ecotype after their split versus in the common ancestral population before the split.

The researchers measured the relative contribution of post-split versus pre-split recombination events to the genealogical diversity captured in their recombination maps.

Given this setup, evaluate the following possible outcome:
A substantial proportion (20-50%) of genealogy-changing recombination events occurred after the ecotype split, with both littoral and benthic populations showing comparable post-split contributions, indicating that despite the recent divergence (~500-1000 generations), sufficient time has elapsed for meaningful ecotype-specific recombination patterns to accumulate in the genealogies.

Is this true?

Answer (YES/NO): NO